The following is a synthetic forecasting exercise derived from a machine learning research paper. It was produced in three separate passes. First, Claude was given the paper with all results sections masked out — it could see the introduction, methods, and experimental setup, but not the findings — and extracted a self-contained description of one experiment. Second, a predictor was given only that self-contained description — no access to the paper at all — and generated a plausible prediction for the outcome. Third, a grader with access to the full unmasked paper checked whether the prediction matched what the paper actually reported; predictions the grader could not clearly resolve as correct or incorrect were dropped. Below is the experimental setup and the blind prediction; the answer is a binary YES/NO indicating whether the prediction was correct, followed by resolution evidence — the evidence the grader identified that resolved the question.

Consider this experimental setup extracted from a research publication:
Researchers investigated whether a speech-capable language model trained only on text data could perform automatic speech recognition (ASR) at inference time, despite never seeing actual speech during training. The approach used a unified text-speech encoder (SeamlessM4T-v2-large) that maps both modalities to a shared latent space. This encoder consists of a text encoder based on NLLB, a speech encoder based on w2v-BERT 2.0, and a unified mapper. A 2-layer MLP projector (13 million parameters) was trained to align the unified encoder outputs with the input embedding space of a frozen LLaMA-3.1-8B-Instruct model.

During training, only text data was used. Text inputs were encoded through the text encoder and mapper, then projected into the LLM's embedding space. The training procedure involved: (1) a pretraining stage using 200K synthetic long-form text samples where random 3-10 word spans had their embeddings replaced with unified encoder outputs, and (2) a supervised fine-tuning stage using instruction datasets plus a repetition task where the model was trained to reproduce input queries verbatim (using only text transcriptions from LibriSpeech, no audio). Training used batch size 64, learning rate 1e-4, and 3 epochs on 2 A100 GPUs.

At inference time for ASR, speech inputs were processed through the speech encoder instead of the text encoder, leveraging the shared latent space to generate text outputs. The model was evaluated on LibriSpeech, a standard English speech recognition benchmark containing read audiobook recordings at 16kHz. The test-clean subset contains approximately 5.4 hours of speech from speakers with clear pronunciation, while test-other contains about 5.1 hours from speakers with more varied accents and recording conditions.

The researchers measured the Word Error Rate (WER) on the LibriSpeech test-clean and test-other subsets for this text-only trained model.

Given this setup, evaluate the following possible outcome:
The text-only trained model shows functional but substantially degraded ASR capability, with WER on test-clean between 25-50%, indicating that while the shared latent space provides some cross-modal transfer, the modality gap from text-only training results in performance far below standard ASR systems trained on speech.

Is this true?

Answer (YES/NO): NO